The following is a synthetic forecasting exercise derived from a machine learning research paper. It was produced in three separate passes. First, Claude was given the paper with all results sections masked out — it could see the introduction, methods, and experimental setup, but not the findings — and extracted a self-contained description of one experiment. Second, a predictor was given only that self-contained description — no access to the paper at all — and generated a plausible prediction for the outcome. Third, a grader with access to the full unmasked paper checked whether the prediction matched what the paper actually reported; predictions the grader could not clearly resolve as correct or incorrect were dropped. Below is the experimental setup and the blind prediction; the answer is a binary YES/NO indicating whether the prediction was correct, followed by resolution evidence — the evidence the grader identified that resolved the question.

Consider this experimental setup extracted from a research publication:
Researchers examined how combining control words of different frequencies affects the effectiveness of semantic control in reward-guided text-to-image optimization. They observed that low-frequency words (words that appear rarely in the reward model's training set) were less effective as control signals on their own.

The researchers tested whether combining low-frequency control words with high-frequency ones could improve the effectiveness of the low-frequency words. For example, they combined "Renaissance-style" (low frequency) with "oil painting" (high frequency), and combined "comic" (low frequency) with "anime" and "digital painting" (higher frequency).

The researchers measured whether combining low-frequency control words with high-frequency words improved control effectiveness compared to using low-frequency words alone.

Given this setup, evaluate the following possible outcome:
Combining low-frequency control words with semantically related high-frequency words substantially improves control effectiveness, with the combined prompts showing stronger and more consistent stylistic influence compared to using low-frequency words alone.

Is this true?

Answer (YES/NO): YES